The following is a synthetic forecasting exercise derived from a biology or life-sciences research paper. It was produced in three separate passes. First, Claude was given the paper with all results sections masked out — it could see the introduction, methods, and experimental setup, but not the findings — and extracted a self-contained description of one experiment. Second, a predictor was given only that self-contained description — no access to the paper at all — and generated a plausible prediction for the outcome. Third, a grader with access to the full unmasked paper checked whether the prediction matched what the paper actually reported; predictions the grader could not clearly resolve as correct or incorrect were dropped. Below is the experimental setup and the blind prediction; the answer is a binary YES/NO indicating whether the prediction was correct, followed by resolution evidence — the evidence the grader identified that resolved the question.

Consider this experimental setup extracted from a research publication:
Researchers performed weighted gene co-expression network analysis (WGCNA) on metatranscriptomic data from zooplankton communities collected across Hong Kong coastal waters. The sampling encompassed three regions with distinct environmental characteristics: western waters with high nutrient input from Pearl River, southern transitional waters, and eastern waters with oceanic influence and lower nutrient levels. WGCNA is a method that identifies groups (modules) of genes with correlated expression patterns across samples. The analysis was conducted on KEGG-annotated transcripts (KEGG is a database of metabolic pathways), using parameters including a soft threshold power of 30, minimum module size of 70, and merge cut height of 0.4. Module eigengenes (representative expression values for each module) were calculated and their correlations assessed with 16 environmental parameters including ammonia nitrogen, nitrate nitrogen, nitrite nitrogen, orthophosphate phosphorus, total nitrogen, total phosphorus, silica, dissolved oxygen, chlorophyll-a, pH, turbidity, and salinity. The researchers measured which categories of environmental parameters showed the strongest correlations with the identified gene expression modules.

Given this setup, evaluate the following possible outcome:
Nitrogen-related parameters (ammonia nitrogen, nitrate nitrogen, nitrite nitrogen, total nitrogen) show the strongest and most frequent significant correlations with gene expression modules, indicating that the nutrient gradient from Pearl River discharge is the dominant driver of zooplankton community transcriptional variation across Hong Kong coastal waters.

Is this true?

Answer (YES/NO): NO